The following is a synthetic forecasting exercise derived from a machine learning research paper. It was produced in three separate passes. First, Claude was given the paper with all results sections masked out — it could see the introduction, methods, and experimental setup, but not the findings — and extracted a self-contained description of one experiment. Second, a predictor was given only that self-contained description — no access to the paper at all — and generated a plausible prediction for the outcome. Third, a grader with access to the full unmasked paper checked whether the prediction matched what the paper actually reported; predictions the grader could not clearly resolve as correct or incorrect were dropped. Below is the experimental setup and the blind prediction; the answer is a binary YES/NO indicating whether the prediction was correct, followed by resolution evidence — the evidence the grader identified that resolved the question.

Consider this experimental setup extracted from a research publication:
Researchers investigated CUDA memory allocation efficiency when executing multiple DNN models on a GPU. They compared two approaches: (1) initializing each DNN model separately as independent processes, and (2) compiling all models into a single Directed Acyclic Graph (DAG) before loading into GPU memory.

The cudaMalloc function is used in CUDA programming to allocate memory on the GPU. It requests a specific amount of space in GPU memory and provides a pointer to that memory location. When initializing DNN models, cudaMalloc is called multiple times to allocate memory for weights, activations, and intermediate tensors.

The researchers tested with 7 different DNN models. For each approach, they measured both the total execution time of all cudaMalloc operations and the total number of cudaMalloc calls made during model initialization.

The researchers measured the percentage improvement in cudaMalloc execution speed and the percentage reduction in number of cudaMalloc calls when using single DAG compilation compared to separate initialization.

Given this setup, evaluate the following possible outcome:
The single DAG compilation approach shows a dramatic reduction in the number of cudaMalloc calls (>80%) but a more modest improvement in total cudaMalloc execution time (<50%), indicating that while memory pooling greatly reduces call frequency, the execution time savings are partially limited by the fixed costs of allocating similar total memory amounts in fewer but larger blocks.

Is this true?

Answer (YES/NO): NO